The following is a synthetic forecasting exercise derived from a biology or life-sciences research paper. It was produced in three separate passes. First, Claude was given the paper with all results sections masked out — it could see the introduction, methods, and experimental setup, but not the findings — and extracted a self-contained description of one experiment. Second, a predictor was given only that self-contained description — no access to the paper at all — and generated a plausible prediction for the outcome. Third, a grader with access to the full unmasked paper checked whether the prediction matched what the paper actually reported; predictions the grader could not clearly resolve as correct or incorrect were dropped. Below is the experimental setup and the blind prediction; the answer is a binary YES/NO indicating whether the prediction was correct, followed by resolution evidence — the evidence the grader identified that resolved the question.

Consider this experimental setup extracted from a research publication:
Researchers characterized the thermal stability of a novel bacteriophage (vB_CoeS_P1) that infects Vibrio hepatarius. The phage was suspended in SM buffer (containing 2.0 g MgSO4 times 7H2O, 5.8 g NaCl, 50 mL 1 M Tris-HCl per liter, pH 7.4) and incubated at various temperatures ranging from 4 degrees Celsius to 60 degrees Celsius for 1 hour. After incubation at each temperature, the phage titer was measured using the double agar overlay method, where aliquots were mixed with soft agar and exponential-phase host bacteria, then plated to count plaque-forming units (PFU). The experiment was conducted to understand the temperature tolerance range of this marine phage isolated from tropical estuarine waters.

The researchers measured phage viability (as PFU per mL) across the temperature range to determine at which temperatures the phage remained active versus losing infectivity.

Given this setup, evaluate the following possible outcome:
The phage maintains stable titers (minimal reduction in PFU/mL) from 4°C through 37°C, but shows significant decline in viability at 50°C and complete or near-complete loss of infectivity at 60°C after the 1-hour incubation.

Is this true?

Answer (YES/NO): NO